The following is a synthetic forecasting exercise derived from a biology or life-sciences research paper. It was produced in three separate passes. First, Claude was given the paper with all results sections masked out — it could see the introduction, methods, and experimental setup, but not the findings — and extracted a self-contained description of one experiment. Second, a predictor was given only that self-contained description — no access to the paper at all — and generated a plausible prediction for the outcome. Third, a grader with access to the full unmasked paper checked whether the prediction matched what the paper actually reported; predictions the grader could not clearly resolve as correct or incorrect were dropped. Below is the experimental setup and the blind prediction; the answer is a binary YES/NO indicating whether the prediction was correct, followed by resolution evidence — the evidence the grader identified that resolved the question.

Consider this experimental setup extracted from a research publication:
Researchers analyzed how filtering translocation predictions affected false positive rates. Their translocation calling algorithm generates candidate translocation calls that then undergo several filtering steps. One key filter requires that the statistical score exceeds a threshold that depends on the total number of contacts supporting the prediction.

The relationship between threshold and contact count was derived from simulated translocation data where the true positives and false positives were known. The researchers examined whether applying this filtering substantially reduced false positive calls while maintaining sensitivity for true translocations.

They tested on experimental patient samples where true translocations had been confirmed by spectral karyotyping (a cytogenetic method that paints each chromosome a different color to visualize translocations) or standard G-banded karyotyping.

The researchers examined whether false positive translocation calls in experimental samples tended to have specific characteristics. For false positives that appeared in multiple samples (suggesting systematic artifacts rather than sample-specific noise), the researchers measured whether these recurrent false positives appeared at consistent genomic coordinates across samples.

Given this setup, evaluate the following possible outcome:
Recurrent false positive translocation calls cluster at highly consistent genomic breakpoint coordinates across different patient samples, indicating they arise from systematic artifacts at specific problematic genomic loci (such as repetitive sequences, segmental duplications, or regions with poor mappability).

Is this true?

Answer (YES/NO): YES